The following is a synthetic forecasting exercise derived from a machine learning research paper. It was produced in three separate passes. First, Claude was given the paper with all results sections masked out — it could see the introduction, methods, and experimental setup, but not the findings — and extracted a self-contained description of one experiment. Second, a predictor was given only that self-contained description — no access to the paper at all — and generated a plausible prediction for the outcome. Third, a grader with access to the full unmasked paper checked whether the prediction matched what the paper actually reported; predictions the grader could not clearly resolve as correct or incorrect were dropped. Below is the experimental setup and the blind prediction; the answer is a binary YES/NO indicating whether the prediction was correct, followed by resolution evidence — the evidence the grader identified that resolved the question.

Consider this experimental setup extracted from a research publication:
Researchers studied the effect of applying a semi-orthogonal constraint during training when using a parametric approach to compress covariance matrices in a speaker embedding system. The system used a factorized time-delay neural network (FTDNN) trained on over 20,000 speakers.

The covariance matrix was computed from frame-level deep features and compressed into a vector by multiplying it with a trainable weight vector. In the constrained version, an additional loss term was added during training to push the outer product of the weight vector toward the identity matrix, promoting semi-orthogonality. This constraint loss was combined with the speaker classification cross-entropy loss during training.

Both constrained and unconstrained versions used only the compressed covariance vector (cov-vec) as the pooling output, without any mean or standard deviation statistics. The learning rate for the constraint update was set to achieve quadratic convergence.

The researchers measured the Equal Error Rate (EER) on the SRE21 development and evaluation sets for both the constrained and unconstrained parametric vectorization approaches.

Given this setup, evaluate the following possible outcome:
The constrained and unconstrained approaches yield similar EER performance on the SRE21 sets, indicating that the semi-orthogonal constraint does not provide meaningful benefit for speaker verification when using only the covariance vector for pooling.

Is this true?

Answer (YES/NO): NO